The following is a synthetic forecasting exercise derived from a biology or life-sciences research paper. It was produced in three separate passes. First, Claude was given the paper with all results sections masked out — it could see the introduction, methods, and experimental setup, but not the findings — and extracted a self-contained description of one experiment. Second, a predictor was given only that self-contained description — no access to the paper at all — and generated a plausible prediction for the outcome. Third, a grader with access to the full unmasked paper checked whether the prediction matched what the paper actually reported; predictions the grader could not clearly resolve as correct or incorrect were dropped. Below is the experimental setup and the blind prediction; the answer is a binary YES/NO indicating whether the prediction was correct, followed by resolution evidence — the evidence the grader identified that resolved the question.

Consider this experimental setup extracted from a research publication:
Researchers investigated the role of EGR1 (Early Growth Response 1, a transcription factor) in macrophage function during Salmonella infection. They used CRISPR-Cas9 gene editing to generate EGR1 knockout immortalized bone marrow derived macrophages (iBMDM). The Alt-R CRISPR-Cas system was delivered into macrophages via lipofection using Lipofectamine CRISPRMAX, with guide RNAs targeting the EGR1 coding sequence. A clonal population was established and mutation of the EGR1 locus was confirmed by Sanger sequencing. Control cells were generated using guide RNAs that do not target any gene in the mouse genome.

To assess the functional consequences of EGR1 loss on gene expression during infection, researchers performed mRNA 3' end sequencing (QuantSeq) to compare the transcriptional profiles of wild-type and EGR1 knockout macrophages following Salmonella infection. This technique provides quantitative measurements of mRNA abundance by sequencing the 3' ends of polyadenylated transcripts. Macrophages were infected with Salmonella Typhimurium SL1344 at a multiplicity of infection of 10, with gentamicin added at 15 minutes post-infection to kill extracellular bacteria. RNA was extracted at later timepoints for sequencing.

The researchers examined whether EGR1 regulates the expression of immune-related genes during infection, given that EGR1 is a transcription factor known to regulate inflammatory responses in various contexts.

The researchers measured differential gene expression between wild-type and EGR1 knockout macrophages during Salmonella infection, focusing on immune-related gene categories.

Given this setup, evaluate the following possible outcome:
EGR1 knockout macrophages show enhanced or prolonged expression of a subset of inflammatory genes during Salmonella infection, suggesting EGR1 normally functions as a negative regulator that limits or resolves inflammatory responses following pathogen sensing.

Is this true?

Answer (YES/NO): YES